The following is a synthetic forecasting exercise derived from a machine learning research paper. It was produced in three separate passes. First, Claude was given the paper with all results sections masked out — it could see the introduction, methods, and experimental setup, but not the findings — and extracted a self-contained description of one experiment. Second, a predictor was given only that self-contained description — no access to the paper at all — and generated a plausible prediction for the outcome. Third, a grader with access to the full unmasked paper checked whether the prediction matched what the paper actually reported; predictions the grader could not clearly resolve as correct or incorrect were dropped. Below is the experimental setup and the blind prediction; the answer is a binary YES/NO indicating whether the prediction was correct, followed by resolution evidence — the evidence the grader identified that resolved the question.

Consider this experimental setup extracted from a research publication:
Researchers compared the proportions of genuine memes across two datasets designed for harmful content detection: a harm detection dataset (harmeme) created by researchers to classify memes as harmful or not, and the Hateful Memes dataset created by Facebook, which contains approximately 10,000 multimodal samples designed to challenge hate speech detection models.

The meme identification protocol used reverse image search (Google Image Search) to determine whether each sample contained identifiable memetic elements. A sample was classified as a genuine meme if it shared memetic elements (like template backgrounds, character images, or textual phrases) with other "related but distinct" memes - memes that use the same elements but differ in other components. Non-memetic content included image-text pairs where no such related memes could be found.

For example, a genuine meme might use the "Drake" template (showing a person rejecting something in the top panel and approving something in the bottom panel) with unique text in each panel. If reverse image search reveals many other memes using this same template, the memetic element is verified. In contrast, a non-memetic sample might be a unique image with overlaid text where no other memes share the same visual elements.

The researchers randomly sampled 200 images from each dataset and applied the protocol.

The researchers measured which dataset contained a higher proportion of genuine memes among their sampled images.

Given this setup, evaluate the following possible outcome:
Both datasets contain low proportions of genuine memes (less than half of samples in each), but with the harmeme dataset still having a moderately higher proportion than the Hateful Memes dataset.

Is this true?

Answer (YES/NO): NO